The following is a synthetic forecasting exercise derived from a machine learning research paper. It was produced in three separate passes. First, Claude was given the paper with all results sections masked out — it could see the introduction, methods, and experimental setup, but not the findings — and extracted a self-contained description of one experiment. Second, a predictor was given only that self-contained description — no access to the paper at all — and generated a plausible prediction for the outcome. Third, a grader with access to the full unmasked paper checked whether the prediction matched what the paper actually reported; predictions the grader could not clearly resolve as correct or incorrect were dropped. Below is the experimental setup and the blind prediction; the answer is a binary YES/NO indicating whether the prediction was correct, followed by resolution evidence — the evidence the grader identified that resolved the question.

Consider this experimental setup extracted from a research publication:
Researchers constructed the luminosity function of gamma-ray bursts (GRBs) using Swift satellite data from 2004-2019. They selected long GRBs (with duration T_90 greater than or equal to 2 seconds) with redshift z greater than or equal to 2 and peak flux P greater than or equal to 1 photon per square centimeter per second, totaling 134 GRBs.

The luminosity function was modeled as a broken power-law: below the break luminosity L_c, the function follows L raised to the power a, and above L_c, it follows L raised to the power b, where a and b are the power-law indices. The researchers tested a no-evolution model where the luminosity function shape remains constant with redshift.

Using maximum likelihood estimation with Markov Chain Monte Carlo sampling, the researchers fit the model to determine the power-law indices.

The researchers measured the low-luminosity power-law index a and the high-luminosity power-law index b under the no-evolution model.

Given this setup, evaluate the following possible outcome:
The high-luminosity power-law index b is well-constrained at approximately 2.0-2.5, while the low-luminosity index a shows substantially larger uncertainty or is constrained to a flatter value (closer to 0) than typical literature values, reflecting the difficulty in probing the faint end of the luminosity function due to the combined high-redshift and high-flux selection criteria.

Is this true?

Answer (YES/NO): NO